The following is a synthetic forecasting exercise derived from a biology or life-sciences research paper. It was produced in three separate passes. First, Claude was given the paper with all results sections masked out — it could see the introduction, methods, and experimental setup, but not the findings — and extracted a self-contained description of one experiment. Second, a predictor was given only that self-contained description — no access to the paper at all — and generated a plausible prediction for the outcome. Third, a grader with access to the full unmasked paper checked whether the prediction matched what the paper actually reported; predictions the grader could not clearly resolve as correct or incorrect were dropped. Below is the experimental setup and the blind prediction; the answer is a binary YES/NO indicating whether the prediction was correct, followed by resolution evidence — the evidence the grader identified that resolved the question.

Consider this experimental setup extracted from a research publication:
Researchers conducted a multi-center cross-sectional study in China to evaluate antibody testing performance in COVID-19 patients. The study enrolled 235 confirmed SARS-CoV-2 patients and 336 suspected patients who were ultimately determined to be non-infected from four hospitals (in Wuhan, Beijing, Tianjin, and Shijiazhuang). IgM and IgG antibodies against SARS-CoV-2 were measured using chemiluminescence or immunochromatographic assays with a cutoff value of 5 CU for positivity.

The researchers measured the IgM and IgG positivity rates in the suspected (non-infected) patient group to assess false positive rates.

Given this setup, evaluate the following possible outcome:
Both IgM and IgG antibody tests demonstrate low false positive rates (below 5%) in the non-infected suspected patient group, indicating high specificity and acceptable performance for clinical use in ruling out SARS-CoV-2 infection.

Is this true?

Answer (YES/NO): NO